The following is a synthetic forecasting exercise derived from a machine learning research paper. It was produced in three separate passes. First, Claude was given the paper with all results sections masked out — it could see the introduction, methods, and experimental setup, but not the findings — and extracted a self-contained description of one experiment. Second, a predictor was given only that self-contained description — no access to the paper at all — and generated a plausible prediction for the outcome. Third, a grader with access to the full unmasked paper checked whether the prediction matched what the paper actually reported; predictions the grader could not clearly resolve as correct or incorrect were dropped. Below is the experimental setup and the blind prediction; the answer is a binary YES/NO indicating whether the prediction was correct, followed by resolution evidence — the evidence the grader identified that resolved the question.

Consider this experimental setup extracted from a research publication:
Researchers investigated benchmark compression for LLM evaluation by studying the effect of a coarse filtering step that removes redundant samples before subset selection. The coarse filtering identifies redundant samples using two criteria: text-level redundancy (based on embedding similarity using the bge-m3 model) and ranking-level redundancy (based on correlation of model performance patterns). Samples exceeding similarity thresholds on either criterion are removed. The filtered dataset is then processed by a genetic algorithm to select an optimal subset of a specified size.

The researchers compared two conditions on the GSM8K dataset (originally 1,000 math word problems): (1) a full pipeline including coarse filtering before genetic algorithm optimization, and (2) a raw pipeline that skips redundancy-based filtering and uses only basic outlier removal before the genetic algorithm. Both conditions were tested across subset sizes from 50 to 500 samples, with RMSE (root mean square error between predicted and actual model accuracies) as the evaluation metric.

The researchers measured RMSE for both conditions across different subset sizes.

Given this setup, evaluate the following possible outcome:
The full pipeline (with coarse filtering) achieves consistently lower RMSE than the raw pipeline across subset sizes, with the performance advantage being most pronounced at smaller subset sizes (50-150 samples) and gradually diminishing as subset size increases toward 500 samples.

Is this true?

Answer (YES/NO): YES